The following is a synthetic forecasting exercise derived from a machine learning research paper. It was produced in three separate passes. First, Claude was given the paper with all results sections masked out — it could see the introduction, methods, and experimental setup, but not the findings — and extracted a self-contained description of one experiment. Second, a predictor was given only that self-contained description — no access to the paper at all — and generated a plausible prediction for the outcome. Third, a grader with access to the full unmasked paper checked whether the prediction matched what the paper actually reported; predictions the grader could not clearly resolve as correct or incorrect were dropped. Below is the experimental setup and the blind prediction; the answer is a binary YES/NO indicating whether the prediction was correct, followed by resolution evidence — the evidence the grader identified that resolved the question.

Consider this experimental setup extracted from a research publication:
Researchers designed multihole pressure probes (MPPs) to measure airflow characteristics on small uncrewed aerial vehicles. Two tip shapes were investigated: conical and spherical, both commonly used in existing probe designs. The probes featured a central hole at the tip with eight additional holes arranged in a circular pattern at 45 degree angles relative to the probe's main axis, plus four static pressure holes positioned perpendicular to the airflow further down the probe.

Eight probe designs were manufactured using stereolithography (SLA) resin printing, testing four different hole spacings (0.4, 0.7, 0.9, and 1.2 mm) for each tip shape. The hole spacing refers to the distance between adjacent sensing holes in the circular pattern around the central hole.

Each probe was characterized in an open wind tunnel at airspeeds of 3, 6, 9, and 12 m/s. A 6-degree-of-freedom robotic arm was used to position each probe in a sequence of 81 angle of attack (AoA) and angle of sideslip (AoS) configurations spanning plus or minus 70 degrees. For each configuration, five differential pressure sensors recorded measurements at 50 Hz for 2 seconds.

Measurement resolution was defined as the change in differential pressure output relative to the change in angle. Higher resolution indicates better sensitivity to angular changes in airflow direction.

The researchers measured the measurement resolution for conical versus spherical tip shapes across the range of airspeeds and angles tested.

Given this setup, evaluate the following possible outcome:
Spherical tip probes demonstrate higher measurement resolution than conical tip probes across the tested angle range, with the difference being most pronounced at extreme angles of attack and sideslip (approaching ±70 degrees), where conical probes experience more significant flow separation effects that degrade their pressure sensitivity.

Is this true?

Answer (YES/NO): NO